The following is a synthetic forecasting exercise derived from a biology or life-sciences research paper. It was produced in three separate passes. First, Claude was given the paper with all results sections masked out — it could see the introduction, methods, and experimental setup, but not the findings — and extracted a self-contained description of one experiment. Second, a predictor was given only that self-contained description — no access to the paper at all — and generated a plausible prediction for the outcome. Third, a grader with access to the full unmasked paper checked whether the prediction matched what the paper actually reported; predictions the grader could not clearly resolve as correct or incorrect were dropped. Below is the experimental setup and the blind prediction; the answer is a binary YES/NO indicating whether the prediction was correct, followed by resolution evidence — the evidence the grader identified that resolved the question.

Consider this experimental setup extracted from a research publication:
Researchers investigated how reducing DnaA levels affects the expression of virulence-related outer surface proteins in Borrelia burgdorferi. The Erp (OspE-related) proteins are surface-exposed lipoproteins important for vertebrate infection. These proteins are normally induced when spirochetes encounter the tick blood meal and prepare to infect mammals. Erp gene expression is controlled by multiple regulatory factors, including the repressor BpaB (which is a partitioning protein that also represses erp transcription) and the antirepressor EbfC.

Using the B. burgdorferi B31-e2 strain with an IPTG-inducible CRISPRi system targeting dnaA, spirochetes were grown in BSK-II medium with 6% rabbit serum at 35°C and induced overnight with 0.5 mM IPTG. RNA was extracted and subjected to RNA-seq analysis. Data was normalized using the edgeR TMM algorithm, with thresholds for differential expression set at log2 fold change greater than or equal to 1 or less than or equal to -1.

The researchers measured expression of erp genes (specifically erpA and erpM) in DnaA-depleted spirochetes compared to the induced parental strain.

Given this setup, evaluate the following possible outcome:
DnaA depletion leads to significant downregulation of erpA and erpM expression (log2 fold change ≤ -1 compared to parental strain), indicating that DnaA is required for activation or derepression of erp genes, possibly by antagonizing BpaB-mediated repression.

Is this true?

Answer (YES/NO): NO